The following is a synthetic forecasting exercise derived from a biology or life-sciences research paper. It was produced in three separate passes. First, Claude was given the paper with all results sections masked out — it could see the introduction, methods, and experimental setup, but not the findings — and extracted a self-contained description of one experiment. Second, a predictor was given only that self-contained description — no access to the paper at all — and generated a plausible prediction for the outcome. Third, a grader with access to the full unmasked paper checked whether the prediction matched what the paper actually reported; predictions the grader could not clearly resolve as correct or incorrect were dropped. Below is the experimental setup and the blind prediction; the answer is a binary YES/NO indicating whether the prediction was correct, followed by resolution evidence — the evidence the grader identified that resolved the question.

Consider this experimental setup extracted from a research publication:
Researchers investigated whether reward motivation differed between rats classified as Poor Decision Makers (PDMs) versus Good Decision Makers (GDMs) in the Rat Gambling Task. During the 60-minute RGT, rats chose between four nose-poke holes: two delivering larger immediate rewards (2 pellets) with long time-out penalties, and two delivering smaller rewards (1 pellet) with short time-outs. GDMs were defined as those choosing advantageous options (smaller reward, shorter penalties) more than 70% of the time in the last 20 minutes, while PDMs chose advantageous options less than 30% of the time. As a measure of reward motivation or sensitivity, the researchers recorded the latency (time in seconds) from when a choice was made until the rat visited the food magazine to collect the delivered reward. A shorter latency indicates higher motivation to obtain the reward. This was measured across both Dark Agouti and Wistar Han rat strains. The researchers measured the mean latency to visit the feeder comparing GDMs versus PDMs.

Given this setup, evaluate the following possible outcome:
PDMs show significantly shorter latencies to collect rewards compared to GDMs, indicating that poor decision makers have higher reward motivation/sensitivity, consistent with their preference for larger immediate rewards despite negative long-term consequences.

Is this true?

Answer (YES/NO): YES